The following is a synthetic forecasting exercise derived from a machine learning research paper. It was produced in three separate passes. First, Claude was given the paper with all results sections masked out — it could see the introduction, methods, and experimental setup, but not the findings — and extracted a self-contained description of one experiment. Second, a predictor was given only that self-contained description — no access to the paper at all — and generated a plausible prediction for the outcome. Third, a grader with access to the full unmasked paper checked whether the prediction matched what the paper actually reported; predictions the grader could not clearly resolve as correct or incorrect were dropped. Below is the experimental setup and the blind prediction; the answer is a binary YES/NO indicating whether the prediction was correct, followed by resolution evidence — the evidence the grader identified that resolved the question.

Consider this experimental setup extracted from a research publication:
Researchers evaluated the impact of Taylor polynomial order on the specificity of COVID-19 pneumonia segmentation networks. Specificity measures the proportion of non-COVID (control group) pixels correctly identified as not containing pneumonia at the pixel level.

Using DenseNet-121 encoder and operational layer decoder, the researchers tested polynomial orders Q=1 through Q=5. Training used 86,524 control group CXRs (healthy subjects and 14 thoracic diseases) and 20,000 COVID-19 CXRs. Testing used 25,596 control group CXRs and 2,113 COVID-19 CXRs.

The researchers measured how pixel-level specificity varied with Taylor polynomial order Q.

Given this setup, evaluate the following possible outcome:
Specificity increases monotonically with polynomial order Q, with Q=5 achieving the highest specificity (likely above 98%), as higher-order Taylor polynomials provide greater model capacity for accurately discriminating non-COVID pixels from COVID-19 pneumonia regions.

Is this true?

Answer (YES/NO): NO